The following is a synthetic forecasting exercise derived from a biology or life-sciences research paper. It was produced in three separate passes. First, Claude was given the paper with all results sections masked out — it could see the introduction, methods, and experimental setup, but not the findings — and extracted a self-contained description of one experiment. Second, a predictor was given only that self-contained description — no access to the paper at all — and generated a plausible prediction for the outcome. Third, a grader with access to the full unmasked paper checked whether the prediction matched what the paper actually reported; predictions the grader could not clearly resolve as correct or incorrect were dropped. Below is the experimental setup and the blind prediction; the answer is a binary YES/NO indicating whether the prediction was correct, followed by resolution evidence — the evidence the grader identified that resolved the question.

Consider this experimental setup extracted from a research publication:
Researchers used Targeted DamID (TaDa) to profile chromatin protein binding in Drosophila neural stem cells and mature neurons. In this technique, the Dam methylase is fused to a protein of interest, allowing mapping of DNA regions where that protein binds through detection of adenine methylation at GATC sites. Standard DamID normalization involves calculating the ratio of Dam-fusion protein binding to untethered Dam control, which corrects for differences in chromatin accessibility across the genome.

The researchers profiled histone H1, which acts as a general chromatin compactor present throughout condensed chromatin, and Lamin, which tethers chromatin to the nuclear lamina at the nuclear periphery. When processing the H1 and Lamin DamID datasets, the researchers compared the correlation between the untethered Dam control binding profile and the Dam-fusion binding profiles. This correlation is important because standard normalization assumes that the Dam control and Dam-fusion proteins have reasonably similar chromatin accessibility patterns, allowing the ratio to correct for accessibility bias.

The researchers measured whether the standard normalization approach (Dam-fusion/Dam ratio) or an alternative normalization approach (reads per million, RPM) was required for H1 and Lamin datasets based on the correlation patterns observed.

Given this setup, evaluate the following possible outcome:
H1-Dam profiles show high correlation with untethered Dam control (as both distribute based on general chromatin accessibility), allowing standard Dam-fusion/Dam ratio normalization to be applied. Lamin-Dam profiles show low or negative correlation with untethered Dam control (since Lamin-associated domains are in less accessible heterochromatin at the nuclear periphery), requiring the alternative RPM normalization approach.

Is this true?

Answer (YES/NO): NO